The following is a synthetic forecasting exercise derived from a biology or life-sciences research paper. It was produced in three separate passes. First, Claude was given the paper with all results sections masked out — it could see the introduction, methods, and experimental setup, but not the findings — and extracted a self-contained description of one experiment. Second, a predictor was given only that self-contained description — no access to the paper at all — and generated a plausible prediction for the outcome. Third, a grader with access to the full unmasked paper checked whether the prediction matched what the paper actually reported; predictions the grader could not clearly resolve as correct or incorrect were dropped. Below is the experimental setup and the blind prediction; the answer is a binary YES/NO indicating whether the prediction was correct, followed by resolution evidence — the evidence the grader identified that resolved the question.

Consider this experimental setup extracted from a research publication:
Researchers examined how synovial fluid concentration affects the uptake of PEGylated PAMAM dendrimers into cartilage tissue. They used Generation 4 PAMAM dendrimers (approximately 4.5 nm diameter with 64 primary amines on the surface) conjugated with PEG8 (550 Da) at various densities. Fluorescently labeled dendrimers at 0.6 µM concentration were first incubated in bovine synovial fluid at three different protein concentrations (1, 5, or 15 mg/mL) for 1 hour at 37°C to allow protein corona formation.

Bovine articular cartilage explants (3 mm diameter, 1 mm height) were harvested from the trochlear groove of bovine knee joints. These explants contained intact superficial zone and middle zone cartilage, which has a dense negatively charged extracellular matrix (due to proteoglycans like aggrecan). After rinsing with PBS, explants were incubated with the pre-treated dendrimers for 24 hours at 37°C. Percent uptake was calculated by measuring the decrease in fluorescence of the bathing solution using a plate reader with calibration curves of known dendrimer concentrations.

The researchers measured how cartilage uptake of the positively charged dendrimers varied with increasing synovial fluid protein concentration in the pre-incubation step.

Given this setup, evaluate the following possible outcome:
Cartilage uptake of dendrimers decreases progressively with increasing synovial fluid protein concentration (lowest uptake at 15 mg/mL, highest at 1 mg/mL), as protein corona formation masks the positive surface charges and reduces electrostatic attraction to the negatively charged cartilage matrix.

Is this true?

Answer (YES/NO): NO